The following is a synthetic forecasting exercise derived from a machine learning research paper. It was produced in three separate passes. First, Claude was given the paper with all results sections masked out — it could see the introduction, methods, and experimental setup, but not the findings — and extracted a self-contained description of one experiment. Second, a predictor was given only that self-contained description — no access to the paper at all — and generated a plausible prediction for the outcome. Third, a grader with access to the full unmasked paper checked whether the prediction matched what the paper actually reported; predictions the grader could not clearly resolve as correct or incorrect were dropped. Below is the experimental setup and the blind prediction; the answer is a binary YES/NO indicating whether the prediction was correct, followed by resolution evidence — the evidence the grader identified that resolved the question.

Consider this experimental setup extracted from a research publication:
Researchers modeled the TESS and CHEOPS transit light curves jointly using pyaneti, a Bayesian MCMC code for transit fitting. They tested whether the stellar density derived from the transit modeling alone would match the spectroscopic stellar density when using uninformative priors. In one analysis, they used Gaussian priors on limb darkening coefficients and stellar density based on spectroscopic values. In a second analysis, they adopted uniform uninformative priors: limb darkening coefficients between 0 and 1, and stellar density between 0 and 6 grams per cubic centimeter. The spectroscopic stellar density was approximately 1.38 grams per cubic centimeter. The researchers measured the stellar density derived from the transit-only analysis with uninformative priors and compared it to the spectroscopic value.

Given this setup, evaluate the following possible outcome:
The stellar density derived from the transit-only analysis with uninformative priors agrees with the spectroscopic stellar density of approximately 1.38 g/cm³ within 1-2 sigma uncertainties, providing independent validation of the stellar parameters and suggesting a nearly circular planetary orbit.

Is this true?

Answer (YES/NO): YES